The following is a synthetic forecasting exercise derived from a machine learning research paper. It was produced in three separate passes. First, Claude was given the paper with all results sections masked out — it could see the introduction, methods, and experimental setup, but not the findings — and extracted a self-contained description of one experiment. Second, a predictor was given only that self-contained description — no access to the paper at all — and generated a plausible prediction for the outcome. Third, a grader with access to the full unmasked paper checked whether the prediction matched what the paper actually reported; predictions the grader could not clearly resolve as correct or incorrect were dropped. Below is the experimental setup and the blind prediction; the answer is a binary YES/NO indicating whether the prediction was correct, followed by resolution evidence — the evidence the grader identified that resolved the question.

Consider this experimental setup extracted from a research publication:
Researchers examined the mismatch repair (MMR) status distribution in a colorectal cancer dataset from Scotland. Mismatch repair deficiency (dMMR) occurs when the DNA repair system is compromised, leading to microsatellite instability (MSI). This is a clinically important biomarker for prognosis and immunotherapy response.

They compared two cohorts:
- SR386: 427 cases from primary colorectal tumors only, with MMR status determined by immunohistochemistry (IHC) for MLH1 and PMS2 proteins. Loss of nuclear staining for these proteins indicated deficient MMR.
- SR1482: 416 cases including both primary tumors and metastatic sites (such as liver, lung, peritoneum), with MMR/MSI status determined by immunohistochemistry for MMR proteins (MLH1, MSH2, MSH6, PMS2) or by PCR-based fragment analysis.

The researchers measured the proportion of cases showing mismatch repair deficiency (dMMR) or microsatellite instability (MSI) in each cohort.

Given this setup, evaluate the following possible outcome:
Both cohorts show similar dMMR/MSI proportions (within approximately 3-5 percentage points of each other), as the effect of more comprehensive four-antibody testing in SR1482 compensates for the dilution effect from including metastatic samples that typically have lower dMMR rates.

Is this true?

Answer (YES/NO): NO